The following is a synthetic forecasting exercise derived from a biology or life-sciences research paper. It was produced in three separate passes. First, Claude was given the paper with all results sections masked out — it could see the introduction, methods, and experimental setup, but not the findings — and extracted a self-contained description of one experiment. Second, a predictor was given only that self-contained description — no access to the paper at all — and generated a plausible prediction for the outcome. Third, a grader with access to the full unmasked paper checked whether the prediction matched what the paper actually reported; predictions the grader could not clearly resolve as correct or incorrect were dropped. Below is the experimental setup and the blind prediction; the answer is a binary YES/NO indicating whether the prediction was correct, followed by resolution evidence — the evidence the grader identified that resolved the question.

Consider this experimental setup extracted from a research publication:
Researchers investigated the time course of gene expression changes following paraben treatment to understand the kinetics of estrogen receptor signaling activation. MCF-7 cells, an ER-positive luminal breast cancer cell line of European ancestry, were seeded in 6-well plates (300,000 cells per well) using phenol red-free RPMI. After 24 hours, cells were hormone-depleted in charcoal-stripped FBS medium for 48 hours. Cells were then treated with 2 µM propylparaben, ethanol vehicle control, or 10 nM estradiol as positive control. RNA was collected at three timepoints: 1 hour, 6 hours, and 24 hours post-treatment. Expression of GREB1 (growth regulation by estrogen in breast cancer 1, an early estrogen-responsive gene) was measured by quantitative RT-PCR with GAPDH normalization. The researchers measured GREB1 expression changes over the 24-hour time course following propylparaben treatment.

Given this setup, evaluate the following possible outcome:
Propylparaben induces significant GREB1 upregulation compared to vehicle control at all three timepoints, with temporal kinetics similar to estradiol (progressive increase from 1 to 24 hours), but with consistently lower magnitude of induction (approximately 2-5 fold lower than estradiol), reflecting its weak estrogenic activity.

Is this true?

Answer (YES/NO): NO